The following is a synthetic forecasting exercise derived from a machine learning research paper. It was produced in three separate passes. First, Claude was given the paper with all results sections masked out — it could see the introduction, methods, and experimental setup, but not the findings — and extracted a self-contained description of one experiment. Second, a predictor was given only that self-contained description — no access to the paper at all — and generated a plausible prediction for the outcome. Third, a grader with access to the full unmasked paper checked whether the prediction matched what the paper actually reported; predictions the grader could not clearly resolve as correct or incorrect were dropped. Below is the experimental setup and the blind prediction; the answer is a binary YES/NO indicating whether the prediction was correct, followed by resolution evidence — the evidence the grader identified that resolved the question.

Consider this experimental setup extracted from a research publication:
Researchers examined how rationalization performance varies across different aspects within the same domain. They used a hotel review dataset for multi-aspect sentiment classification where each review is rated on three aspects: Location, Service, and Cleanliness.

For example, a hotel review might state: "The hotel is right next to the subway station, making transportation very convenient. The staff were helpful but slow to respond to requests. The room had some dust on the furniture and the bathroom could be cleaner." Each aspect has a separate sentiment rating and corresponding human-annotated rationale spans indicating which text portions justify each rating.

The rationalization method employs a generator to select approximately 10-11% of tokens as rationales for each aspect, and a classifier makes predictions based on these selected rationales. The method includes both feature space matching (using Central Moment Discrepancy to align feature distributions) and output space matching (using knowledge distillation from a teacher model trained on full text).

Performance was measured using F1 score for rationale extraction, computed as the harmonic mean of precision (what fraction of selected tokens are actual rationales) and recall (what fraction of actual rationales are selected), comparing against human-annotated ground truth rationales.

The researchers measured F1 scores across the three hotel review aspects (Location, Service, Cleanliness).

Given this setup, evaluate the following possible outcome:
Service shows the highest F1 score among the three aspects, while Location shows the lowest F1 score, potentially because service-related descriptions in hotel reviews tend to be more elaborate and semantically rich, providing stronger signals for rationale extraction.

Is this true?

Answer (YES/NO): NO